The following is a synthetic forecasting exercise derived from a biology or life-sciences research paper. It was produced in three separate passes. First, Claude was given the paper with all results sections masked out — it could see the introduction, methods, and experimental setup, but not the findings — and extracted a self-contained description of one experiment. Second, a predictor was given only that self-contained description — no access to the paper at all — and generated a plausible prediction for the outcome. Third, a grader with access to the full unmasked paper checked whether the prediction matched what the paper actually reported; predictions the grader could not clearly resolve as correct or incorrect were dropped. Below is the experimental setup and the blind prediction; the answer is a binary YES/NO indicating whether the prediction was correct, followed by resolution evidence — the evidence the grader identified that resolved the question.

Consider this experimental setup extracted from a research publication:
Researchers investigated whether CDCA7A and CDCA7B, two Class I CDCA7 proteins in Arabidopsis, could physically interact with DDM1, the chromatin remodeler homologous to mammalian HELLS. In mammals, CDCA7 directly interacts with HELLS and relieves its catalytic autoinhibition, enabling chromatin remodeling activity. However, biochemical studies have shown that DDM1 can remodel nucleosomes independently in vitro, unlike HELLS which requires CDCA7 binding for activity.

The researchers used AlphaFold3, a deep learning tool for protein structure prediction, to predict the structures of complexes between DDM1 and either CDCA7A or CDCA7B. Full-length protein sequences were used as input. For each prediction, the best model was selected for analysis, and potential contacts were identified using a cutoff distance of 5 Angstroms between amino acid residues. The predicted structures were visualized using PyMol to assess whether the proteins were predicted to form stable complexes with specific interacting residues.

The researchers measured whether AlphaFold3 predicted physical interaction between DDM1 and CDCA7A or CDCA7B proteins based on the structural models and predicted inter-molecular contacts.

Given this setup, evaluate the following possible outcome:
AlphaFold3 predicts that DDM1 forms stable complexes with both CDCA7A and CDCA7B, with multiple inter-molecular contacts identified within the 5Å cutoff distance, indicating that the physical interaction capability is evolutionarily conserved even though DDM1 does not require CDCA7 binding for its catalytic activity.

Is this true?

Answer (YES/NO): YES